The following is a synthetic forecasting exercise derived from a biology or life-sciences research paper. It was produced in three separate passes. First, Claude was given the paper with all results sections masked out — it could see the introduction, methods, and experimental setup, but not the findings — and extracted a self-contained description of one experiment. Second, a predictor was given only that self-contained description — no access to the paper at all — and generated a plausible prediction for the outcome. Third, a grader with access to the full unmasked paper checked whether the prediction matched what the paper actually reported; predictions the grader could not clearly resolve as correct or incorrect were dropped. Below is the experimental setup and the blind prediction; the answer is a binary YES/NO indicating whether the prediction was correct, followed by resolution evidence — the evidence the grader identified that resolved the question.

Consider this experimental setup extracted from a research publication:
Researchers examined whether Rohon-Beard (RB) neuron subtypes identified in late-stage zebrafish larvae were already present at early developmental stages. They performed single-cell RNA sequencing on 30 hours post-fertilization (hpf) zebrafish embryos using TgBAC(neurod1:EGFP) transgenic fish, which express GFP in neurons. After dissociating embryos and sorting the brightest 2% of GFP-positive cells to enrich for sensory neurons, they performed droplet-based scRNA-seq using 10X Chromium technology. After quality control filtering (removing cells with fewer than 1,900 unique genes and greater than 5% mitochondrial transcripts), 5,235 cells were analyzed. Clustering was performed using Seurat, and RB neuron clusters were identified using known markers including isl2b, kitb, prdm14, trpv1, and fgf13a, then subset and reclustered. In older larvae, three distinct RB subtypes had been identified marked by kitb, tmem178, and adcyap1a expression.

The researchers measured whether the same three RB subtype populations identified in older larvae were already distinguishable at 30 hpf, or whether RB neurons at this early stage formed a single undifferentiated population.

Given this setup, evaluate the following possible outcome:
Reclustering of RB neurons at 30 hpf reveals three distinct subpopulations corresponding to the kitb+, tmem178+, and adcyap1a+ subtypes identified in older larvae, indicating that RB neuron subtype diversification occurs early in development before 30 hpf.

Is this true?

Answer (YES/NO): YES